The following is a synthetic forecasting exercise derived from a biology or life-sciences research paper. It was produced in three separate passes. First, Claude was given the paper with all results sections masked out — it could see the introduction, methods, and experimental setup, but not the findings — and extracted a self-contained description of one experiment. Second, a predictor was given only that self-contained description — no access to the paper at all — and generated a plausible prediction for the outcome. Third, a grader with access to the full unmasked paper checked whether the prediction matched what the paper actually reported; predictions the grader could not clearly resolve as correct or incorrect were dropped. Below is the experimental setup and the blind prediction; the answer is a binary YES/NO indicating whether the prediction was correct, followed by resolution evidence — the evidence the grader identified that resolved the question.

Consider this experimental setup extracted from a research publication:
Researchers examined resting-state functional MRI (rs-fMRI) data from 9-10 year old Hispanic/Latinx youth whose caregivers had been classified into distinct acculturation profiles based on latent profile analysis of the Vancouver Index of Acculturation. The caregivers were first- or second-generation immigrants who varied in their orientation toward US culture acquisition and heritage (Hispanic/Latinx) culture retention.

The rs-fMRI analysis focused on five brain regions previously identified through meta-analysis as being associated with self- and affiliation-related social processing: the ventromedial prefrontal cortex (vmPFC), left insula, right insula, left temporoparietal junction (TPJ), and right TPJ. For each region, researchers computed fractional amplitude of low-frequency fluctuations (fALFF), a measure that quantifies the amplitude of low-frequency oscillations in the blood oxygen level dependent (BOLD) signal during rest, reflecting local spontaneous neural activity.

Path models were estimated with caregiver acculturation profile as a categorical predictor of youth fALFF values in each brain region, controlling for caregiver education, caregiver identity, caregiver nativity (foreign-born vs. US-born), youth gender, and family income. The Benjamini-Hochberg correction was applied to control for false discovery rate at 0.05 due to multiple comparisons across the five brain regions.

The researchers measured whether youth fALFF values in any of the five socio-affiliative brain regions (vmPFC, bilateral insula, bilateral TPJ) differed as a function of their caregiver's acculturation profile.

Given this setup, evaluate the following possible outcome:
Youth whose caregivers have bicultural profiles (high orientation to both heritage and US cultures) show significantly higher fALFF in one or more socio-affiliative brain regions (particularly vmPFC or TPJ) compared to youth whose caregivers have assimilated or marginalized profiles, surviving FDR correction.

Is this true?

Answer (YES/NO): NO